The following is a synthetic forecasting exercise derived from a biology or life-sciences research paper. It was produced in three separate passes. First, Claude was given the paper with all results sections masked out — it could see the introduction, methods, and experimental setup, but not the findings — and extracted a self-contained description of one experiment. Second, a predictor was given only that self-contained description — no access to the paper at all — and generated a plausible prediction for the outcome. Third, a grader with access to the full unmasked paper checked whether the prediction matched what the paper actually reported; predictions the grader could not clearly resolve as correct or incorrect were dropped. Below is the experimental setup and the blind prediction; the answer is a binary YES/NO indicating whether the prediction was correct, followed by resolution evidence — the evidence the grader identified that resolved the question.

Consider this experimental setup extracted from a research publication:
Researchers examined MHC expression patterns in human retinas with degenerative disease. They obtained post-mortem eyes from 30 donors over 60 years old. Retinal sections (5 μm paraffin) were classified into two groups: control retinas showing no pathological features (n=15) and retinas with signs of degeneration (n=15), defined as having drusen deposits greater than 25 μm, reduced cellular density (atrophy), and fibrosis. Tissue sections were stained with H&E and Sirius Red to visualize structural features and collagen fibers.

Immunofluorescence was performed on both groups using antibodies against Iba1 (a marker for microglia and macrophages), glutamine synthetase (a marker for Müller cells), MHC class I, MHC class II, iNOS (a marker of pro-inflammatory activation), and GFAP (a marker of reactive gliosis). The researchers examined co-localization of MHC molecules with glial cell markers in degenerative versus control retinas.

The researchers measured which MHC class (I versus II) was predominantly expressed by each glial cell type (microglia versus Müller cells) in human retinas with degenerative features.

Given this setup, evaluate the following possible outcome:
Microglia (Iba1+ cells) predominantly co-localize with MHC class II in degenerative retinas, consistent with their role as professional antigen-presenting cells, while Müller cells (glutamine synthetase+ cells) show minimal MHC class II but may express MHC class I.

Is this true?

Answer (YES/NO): YES